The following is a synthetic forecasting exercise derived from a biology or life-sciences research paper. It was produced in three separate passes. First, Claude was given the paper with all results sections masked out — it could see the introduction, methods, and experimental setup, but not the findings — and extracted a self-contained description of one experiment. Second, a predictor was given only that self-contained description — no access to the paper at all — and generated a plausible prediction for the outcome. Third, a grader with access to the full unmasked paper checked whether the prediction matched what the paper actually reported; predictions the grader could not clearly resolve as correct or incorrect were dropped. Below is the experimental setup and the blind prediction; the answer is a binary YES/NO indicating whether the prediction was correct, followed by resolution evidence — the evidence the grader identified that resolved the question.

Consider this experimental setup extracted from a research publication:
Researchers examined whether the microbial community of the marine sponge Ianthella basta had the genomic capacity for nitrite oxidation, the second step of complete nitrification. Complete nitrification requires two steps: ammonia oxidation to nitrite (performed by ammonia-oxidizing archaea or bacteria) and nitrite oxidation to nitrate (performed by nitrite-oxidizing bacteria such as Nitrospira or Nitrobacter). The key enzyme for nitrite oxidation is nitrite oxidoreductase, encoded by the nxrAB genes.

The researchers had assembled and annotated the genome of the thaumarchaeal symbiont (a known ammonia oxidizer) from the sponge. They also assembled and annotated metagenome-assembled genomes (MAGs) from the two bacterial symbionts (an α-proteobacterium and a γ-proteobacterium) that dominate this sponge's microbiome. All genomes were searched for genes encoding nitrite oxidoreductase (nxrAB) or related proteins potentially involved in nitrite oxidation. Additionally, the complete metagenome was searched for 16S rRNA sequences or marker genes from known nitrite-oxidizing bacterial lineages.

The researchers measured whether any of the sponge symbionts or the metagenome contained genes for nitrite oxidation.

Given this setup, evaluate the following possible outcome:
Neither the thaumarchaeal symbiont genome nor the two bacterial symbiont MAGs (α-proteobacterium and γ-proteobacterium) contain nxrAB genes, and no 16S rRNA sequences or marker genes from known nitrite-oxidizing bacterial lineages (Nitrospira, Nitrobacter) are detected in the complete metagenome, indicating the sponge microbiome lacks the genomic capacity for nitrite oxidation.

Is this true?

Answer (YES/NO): YES